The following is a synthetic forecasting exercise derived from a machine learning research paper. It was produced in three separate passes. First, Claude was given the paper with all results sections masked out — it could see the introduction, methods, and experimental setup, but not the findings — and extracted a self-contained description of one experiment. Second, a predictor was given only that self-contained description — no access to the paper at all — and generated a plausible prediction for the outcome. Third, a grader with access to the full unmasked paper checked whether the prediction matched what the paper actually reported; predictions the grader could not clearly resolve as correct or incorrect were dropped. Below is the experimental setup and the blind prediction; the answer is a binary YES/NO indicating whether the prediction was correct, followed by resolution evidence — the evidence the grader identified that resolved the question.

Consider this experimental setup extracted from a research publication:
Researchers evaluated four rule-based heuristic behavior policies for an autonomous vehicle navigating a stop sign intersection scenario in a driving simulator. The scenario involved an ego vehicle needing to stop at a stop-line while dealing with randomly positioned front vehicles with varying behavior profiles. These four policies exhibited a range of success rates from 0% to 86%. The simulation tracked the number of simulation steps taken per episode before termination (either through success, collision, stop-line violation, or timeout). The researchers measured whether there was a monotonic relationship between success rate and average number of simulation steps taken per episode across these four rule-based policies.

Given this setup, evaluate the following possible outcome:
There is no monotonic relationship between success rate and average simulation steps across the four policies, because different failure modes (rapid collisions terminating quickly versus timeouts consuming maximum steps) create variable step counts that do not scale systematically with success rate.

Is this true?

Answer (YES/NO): YES